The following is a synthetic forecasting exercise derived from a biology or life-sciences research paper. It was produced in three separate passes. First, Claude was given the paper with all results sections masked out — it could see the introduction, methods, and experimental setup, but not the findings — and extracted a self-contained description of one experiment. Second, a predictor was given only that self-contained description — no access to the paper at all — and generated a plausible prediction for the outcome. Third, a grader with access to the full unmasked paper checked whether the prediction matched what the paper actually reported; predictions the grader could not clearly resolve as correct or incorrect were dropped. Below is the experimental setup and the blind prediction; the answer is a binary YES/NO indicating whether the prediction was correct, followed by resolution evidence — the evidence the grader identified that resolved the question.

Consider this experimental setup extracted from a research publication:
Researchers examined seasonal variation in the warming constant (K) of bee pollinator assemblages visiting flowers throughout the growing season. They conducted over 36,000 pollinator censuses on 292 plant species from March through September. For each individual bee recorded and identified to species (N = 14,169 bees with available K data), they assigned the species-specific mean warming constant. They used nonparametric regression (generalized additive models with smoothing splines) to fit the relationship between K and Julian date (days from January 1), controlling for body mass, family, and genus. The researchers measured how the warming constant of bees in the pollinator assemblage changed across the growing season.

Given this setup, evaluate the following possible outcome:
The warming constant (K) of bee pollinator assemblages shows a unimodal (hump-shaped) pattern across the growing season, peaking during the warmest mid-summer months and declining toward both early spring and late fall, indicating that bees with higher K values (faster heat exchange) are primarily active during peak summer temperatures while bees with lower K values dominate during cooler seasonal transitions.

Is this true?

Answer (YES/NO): NO